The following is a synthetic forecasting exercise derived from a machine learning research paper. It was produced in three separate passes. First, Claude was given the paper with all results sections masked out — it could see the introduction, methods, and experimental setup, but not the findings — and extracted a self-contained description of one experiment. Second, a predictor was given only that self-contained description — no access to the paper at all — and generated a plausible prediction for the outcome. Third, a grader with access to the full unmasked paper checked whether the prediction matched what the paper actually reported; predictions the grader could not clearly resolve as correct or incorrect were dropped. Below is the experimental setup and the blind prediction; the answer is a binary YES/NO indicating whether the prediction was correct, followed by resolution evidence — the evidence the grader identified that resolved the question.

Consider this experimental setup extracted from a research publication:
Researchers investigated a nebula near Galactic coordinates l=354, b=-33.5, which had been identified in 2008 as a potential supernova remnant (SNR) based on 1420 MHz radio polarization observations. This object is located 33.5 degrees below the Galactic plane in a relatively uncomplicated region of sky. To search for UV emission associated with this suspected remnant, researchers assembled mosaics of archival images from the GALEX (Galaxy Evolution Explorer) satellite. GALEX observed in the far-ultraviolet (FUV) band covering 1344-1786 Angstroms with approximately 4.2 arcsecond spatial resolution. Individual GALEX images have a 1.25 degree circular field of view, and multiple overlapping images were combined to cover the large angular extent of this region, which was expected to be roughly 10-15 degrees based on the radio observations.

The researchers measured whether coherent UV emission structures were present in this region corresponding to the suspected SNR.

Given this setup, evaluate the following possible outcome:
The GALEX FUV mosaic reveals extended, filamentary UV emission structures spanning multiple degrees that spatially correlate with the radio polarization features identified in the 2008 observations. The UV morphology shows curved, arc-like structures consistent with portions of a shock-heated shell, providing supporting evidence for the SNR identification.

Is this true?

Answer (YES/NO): YES